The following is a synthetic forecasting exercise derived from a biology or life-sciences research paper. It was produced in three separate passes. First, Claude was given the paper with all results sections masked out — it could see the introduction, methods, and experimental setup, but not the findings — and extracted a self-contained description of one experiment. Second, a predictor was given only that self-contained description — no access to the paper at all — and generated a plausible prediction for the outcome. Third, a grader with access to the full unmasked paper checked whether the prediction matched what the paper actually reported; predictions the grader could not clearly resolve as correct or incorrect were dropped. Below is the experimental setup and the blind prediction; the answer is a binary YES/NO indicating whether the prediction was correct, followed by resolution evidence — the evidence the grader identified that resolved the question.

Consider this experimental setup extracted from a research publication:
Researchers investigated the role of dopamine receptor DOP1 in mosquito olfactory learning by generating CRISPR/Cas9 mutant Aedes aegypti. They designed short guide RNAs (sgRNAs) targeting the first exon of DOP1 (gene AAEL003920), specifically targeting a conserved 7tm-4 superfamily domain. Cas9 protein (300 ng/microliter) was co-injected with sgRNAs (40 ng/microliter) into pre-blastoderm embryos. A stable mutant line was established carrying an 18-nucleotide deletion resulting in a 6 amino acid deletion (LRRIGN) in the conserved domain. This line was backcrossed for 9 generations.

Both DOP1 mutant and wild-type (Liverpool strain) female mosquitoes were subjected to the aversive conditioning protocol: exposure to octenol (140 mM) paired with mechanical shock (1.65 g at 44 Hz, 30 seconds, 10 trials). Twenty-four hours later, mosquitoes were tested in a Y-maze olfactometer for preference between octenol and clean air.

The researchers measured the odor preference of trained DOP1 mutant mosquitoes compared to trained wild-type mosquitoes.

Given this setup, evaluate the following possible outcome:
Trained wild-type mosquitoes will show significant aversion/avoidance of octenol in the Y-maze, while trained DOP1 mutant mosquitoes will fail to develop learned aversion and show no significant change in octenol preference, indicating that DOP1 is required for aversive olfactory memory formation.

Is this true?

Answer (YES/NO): YES